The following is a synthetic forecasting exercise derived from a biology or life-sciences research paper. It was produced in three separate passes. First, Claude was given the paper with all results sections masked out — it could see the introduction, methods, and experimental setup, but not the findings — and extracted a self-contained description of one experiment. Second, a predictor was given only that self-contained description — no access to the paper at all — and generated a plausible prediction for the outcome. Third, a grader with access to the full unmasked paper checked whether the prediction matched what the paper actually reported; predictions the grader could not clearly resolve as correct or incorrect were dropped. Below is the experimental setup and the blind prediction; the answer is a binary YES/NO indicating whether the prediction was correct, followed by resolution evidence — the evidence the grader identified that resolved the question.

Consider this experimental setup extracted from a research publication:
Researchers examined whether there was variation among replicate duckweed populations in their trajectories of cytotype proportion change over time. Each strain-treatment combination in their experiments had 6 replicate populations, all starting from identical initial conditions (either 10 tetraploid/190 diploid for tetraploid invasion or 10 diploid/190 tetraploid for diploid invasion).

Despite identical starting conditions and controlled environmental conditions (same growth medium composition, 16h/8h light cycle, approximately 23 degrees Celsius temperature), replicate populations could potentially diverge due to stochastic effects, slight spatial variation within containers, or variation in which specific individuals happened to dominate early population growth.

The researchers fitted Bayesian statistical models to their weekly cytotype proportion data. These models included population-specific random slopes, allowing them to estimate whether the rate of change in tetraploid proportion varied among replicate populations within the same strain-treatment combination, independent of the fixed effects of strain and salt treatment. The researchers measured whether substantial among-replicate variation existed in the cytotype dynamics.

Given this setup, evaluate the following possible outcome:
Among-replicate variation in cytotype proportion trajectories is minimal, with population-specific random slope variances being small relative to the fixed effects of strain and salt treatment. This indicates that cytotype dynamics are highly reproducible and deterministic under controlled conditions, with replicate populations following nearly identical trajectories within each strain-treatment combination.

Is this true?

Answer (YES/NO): NO